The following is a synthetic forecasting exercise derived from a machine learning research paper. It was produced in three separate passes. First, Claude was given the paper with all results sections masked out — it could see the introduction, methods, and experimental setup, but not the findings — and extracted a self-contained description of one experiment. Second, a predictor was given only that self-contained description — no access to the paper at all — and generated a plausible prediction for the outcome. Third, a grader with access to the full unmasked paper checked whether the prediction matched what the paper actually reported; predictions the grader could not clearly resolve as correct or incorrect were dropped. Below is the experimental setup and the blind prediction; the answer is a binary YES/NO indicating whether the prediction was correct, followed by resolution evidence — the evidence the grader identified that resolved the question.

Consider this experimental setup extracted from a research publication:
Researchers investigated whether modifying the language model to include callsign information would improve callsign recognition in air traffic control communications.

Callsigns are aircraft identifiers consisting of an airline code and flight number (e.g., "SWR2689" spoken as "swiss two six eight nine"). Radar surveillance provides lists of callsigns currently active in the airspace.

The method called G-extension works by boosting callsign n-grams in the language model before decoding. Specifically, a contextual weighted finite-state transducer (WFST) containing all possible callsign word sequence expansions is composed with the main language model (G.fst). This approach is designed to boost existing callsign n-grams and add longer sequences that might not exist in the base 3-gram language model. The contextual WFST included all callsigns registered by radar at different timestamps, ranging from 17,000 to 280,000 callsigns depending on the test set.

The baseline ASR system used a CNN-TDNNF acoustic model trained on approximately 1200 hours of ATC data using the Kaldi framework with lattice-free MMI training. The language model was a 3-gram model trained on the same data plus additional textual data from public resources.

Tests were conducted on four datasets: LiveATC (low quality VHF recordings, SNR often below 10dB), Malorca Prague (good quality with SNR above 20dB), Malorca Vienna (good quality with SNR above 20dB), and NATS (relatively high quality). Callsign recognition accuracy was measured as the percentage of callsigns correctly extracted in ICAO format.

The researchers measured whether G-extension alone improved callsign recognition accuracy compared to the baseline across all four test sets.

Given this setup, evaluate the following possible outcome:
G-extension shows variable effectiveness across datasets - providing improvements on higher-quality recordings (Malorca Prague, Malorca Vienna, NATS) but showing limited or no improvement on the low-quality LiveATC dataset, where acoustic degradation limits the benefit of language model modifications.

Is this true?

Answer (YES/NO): NO